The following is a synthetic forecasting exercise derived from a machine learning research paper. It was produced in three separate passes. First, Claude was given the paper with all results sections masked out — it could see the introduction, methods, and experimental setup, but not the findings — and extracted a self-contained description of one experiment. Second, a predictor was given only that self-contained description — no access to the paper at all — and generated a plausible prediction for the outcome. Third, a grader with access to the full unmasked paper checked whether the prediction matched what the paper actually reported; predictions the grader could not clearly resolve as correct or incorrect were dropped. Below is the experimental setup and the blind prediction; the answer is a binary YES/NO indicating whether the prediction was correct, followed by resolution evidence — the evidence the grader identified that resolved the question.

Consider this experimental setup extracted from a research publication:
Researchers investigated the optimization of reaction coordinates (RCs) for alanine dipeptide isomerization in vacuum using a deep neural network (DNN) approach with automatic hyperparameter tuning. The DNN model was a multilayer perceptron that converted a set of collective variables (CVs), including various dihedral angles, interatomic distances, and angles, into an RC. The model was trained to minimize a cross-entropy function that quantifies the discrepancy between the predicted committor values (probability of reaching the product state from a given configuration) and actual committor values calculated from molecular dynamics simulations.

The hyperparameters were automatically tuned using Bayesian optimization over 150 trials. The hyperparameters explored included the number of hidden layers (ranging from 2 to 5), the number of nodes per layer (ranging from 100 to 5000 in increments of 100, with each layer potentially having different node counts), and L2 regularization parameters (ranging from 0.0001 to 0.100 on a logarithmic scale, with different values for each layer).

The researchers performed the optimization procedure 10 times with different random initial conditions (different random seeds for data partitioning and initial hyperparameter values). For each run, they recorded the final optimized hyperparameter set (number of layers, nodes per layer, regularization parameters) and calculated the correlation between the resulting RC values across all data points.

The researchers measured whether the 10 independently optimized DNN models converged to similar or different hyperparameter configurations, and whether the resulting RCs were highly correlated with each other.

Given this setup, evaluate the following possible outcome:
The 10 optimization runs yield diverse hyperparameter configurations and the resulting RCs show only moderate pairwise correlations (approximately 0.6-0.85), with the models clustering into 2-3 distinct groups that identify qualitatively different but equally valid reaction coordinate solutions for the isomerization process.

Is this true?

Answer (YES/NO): NO